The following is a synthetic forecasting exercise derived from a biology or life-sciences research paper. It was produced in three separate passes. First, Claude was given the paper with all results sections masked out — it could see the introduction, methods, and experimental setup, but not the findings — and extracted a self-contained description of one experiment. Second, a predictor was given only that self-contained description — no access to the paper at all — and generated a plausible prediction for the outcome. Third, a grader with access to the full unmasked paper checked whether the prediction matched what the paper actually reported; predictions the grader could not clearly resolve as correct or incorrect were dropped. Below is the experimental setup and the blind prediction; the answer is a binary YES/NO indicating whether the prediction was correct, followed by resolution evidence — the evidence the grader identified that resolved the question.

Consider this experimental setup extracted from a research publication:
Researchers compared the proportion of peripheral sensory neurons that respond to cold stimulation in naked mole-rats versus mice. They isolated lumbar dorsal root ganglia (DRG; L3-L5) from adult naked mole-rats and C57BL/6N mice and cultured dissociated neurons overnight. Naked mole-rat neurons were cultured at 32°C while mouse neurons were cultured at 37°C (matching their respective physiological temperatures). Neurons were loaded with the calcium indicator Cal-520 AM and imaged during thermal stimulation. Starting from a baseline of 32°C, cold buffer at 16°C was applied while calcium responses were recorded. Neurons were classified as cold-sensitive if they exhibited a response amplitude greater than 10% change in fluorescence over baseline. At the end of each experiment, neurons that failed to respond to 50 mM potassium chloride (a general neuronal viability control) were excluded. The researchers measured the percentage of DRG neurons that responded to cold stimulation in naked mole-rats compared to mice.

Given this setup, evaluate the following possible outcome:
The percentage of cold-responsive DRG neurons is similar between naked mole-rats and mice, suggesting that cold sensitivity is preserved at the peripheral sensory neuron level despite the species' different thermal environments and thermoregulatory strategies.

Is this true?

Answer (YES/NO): NO